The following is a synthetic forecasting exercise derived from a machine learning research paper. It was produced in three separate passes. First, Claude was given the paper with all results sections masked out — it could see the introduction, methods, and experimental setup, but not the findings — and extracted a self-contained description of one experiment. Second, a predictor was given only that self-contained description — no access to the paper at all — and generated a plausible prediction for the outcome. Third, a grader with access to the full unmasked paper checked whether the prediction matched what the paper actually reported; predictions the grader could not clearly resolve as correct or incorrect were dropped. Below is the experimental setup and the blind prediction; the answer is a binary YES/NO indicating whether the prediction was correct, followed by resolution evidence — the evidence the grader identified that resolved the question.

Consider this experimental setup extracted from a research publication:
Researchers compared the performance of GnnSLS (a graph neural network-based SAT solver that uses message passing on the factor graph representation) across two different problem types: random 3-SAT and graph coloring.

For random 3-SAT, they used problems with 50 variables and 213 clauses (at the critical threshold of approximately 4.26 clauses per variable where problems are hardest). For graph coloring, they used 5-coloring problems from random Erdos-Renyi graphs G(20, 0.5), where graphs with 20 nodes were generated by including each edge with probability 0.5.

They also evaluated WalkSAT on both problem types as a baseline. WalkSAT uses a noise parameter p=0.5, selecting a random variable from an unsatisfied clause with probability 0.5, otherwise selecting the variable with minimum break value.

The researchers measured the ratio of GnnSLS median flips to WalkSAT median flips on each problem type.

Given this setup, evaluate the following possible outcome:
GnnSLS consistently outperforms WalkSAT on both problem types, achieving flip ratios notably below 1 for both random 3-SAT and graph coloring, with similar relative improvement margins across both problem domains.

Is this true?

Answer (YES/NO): NO